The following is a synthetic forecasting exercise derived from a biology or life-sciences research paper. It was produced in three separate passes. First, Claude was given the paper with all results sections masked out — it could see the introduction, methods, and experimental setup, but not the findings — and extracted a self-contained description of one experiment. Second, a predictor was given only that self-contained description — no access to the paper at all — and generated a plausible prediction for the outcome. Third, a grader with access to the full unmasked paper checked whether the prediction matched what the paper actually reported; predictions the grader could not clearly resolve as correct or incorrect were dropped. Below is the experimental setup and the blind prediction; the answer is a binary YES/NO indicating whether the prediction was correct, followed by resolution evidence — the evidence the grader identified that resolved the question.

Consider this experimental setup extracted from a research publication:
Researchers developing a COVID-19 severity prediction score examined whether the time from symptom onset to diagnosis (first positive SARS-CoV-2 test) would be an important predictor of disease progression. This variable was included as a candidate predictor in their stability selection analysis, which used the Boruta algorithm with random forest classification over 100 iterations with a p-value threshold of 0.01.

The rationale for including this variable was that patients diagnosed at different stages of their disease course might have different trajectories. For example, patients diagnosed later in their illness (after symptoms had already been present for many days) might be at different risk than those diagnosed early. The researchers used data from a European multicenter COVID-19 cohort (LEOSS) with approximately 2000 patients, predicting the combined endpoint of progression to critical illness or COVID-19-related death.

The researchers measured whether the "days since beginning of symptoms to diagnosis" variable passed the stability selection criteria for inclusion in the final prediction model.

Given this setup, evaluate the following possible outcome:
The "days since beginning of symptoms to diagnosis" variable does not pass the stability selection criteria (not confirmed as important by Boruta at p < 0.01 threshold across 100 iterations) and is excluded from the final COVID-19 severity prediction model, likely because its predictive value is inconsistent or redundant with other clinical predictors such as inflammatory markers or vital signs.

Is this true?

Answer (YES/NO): YES